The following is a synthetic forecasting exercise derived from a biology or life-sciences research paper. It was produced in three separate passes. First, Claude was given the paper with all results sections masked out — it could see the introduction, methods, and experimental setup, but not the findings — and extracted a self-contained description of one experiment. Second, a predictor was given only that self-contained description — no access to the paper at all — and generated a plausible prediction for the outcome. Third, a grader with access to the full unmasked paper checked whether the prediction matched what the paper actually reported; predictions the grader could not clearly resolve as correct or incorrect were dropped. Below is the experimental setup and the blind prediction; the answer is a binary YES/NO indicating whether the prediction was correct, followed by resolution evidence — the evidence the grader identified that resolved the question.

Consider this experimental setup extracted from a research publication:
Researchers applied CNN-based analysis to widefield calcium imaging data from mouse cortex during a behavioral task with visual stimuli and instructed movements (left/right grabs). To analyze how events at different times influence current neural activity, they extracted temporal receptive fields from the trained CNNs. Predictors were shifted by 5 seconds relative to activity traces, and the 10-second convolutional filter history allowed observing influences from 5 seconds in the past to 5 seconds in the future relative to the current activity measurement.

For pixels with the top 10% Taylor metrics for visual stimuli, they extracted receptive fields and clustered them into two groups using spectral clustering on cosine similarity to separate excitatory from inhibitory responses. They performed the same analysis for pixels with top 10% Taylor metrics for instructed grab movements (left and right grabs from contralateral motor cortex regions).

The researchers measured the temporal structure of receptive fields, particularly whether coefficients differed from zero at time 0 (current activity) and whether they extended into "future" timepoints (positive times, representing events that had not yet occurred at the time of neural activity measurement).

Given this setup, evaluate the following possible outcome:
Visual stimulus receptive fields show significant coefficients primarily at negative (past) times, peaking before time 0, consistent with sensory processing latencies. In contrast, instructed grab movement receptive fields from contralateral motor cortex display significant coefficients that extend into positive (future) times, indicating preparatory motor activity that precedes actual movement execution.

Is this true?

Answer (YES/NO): YES